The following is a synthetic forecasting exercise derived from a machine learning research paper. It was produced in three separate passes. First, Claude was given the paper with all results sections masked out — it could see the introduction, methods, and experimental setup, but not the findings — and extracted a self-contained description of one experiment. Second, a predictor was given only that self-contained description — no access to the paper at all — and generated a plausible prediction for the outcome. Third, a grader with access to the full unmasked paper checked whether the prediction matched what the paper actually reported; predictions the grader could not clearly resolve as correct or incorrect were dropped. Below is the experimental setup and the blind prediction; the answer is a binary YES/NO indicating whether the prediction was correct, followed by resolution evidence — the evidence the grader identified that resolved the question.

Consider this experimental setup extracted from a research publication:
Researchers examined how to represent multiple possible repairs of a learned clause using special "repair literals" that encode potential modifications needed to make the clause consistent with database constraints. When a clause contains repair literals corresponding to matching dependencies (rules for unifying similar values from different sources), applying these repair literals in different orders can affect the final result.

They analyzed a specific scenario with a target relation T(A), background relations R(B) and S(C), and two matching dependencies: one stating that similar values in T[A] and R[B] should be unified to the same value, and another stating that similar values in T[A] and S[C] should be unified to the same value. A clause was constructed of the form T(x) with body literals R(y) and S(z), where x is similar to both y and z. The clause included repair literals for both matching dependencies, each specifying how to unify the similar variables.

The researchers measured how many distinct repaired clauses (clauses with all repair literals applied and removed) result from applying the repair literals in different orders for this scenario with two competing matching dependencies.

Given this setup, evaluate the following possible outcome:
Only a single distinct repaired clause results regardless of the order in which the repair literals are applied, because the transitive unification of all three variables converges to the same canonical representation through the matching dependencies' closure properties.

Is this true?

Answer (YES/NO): NO